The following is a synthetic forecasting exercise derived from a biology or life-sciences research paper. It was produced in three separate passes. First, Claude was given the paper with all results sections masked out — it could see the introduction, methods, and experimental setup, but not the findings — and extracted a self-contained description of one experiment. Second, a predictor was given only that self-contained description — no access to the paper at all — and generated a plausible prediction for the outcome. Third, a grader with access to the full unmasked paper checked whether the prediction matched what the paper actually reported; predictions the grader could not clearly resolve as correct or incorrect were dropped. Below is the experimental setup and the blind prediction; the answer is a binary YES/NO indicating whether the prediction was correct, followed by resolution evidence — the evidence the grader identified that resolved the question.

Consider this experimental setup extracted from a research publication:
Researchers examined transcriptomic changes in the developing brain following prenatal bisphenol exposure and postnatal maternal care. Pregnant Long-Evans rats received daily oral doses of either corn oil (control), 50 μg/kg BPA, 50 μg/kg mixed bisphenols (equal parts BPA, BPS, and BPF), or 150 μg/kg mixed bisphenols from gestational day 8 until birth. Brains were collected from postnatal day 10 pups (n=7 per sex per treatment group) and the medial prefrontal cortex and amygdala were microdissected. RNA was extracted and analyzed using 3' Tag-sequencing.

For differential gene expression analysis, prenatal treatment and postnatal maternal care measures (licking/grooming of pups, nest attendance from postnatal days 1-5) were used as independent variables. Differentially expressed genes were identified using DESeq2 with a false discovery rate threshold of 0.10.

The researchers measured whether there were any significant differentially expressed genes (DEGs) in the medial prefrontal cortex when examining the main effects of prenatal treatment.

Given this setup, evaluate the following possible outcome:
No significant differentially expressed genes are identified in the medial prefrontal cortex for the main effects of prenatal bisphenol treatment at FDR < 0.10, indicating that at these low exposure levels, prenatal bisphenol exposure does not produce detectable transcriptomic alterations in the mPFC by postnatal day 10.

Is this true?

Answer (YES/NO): YES